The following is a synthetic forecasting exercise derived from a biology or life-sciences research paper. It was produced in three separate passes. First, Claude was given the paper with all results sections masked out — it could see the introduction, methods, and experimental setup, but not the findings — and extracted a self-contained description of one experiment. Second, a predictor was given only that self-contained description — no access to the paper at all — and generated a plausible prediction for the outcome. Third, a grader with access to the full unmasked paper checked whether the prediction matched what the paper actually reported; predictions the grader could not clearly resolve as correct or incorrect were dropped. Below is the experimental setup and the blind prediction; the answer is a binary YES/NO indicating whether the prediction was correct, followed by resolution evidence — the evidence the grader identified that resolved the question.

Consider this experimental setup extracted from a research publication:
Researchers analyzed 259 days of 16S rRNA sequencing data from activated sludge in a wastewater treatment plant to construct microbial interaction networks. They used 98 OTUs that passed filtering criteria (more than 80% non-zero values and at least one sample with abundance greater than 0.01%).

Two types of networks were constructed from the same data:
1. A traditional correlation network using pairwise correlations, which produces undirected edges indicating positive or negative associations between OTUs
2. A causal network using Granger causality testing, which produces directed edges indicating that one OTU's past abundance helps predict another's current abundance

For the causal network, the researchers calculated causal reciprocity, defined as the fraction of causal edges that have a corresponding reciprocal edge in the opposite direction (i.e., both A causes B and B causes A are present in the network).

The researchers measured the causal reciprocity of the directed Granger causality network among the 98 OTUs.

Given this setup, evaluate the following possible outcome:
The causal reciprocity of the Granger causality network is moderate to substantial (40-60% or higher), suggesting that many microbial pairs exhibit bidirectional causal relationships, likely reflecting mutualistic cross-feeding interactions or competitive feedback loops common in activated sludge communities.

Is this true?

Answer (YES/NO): NO